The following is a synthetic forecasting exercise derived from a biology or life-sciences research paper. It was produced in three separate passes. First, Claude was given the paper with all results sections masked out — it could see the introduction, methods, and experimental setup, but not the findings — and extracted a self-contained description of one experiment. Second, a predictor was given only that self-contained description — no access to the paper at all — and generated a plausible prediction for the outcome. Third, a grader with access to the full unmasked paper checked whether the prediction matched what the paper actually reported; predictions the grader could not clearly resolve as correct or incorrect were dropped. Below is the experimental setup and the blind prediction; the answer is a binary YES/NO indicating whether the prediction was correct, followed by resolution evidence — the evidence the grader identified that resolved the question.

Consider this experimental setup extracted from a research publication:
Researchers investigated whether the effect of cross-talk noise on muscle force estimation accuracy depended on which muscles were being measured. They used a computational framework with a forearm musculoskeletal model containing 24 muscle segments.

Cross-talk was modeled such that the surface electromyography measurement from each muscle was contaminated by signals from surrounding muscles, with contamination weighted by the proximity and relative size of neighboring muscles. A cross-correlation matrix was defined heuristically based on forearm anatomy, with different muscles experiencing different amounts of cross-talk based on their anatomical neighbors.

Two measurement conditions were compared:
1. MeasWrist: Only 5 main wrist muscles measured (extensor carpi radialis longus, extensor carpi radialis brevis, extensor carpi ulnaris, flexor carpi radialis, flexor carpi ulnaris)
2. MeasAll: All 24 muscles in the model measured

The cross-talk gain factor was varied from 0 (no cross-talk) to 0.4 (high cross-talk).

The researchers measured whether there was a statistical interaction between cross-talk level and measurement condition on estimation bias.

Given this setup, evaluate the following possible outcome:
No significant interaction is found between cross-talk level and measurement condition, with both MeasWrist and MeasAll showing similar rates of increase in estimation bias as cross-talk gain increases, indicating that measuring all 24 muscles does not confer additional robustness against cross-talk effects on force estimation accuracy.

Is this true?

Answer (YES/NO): YES